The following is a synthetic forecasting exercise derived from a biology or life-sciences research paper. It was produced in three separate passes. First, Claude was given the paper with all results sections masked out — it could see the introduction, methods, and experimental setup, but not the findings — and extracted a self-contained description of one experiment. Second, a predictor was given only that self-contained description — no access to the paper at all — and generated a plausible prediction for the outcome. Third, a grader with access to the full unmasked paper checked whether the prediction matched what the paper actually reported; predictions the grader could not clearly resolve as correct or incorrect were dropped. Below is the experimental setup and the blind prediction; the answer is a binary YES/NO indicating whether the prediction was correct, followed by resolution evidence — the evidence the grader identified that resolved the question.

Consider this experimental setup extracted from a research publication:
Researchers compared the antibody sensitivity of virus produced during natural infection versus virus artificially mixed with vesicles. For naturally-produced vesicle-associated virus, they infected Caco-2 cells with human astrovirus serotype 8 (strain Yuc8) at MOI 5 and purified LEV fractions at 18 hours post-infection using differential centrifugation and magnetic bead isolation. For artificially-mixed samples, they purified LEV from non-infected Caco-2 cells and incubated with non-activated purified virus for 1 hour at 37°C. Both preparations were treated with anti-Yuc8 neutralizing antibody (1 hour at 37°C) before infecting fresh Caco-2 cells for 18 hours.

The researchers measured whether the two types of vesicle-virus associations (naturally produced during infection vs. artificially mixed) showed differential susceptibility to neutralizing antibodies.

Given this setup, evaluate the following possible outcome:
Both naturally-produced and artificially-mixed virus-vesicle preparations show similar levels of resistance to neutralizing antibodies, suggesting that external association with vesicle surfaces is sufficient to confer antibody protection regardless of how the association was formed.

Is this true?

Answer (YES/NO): NO